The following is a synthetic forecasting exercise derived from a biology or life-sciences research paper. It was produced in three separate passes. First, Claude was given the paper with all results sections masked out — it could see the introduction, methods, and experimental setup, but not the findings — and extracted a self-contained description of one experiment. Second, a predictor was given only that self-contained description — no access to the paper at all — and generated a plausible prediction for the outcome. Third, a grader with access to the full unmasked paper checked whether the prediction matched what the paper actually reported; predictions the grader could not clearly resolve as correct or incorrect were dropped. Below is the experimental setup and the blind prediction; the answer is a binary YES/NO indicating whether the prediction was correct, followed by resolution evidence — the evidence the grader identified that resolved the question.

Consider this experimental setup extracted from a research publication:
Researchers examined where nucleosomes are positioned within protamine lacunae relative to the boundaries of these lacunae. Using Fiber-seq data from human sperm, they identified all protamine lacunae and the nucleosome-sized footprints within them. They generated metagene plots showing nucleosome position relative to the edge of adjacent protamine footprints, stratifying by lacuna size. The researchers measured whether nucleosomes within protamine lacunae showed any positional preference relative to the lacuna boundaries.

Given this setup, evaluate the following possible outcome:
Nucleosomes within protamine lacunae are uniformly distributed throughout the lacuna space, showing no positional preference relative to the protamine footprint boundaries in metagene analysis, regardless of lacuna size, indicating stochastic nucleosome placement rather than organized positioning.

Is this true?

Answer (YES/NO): NO